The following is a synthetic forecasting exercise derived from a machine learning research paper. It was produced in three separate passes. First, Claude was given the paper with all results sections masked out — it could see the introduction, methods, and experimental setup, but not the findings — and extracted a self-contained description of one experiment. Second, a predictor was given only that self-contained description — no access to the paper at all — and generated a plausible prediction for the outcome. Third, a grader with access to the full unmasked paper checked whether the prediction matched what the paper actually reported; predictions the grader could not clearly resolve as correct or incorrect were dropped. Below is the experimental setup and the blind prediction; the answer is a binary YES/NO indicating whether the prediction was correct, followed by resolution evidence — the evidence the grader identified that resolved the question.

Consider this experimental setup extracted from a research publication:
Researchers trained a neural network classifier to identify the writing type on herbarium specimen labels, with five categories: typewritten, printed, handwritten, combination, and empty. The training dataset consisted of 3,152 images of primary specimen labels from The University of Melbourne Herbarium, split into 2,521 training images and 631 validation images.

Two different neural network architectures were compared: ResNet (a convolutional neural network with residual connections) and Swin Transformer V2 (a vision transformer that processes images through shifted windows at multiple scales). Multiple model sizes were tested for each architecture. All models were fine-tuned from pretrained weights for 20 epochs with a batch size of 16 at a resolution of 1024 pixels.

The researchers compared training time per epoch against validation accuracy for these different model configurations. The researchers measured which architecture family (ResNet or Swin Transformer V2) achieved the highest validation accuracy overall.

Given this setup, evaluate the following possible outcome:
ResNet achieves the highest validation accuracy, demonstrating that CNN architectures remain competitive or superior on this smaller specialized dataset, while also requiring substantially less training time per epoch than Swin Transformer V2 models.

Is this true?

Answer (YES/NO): NO